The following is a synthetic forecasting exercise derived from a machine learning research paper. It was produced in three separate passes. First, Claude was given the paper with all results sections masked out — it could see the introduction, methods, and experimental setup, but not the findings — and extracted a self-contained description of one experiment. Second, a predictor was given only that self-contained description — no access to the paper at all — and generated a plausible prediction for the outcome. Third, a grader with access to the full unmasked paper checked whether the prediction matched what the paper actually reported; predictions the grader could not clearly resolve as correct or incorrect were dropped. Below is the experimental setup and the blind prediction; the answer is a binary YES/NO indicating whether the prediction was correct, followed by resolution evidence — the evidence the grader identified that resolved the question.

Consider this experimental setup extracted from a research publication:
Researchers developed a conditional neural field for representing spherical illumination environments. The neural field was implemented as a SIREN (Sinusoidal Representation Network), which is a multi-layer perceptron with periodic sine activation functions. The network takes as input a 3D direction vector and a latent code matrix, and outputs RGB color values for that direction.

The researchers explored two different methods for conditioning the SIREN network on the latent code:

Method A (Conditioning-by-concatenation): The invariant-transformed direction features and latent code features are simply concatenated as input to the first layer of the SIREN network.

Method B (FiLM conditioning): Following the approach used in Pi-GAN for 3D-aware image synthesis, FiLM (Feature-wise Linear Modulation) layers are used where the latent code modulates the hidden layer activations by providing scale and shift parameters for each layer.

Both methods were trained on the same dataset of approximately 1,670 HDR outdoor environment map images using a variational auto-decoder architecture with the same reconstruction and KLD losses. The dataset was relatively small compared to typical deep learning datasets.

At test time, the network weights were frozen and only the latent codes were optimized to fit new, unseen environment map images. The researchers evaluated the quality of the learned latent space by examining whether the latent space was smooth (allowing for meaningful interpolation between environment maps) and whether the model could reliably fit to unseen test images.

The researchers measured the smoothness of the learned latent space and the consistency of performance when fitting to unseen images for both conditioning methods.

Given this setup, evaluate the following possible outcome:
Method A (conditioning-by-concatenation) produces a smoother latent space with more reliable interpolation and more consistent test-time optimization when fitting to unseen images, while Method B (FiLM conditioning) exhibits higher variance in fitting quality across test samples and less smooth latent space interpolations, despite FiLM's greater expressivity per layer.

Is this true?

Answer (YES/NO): YES